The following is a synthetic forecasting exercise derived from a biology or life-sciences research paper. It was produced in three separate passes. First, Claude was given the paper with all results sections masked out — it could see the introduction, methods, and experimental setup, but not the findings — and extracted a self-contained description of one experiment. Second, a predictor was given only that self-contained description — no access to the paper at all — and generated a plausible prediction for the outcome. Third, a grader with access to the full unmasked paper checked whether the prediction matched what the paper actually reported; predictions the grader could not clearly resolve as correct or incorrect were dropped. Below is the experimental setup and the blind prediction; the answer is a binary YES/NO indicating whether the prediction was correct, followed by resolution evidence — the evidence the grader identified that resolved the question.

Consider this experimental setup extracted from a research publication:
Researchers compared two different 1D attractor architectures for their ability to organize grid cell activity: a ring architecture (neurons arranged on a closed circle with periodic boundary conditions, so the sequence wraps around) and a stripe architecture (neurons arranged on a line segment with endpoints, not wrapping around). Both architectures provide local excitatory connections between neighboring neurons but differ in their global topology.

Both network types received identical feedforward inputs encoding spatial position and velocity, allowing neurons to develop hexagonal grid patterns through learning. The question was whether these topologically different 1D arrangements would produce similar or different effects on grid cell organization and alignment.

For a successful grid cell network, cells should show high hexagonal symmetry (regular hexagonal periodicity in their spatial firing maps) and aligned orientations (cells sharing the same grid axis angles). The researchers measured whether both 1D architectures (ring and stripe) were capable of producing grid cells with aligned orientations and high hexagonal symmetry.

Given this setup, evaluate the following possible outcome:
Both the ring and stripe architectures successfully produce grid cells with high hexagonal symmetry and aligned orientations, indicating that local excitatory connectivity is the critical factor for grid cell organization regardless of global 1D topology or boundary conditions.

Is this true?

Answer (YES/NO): YES